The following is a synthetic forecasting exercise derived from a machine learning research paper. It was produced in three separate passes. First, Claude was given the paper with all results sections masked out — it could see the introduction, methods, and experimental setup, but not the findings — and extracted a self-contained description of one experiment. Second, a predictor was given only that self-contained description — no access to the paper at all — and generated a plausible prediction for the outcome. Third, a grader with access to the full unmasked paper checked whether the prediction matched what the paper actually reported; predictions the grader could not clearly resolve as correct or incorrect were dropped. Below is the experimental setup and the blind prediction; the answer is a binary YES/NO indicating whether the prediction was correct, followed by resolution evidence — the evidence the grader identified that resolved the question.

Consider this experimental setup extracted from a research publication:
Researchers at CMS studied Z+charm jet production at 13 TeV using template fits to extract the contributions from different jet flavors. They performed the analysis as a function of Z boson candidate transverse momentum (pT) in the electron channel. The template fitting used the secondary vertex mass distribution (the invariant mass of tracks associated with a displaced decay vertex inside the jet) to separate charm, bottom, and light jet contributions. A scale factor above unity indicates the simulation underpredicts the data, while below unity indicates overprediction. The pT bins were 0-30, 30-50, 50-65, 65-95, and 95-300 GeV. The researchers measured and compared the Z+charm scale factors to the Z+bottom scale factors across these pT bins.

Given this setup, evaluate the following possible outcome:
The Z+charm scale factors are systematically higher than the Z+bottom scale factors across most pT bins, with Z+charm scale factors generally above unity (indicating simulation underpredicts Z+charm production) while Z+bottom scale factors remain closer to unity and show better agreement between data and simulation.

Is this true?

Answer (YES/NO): NO